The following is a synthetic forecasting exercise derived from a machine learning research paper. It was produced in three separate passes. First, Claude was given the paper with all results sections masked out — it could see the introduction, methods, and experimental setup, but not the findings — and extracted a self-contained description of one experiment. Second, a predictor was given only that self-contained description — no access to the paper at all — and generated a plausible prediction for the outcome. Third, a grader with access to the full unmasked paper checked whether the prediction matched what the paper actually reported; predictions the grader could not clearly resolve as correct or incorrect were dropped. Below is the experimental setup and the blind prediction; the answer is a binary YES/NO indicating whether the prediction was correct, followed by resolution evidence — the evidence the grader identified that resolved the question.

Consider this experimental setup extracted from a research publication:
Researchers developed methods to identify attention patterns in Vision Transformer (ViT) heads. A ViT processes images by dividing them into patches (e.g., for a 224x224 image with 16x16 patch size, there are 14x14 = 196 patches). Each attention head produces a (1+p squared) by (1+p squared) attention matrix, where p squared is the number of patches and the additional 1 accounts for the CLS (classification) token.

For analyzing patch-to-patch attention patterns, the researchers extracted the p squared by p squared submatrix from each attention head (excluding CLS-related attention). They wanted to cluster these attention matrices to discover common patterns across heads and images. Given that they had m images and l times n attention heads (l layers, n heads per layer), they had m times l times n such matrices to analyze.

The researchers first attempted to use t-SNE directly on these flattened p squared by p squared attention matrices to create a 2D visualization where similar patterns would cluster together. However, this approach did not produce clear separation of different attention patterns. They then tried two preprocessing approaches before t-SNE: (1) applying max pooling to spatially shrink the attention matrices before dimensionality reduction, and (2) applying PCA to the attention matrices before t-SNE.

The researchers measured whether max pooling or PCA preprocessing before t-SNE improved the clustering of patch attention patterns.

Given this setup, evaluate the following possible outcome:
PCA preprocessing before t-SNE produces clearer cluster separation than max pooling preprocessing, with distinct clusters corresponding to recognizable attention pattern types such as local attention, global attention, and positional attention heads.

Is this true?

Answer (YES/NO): NO